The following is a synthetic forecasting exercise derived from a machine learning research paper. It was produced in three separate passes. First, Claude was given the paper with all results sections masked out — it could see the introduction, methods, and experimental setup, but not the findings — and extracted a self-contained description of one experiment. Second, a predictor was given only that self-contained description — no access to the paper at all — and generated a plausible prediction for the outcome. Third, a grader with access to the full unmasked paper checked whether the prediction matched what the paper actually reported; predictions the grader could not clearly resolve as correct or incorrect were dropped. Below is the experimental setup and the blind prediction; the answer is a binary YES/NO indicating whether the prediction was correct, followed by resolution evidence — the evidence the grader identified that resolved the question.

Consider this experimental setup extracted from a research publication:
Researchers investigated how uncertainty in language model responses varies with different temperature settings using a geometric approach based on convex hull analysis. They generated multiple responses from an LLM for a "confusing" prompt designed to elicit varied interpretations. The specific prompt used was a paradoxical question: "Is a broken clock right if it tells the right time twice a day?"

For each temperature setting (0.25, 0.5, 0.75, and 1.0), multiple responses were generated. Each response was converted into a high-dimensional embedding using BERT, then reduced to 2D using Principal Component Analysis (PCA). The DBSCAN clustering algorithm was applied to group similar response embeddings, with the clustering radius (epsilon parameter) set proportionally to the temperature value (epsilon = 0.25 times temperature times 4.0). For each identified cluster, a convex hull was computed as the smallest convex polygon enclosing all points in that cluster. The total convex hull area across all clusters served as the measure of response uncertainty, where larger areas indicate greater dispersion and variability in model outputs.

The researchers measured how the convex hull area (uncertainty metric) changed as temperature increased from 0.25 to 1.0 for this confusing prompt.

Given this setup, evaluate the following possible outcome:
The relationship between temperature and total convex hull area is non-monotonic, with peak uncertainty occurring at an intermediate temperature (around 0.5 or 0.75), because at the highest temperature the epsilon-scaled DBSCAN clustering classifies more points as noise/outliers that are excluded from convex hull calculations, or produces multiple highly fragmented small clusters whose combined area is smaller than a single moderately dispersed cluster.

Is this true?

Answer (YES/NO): YES